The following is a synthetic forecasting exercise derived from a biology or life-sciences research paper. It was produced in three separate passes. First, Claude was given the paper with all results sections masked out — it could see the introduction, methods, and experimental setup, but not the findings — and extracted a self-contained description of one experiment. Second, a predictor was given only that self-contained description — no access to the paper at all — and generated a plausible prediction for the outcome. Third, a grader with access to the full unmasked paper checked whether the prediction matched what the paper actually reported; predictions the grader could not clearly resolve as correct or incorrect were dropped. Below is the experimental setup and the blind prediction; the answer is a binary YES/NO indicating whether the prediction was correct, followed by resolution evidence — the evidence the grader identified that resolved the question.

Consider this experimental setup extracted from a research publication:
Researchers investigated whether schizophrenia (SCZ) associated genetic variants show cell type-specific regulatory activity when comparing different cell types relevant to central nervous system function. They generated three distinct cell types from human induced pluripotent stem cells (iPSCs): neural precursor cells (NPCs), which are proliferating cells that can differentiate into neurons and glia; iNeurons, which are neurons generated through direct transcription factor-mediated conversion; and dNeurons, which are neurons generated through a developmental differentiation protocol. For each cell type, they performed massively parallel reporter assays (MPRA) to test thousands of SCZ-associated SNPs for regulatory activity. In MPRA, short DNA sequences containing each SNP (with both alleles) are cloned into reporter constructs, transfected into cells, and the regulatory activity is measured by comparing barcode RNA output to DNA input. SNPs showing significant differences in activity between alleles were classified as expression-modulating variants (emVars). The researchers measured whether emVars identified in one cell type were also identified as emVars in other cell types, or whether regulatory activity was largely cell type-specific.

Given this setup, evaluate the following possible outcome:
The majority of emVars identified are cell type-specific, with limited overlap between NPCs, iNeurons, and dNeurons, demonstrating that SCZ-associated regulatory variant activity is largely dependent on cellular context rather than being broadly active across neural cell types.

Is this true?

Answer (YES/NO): NO